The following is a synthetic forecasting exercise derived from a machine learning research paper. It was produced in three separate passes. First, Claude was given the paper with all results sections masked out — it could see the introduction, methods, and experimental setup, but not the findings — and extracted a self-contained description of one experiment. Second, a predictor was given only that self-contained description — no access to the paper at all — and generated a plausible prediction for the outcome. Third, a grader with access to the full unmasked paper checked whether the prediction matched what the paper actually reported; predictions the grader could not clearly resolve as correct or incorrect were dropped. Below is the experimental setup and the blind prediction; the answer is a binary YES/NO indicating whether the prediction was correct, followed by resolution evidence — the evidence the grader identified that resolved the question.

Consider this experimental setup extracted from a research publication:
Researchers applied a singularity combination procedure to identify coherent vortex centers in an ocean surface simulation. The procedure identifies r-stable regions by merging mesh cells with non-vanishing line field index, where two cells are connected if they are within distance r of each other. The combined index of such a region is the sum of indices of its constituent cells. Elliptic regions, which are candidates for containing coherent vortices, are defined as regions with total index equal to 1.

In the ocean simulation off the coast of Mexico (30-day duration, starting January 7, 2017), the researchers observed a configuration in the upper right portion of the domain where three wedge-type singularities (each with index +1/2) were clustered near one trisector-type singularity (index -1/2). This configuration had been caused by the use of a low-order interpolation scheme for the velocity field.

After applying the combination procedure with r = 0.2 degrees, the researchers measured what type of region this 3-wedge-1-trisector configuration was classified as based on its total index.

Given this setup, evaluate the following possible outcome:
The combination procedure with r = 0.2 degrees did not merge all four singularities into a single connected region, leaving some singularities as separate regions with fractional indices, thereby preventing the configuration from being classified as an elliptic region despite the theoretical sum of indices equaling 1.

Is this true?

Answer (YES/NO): NO